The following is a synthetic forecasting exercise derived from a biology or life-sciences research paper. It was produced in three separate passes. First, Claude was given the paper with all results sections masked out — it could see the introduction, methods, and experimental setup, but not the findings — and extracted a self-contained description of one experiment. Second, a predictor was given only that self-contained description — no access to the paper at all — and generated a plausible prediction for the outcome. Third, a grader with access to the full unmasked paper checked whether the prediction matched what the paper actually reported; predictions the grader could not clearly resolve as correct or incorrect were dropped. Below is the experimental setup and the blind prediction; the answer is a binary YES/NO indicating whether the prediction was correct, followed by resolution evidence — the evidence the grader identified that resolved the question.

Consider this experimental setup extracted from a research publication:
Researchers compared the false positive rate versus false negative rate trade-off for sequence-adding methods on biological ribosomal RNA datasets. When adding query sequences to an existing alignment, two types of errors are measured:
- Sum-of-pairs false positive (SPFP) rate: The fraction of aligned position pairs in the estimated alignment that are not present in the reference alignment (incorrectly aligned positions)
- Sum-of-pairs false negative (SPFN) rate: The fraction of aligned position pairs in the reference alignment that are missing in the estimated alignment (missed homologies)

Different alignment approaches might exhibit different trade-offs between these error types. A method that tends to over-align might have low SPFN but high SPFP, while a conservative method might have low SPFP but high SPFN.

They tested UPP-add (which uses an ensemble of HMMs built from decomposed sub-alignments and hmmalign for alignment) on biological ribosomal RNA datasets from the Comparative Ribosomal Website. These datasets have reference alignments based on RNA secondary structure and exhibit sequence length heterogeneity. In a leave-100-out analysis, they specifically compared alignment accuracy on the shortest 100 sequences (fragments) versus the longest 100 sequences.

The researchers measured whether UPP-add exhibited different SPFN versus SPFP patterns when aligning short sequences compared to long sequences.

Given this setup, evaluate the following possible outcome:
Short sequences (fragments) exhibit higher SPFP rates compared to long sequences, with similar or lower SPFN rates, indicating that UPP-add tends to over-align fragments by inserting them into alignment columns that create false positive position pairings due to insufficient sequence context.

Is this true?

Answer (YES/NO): NO